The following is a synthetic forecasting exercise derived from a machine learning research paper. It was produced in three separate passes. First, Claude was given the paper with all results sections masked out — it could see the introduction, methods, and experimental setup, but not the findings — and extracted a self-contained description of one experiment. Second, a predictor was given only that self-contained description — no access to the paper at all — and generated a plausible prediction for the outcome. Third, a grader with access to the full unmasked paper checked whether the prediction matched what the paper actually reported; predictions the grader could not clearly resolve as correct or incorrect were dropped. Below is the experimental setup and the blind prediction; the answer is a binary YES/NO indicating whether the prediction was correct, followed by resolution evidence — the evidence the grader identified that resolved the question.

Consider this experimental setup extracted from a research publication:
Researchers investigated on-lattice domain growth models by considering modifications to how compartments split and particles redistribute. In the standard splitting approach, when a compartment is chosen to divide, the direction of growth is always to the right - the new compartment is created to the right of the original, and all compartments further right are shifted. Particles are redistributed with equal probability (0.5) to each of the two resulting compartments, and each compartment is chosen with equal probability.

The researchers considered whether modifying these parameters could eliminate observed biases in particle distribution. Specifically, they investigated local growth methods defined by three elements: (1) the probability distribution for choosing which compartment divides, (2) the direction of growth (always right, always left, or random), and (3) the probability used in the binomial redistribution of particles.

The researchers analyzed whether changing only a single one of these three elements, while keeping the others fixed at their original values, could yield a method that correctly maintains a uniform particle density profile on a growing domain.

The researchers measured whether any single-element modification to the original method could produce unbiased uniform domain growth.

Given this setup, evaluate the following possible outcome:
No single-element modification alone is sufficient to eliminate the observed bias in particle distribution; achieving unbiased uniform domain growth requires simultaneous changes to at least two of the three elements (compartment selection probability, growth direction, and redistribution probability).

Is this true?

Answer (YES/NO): YES